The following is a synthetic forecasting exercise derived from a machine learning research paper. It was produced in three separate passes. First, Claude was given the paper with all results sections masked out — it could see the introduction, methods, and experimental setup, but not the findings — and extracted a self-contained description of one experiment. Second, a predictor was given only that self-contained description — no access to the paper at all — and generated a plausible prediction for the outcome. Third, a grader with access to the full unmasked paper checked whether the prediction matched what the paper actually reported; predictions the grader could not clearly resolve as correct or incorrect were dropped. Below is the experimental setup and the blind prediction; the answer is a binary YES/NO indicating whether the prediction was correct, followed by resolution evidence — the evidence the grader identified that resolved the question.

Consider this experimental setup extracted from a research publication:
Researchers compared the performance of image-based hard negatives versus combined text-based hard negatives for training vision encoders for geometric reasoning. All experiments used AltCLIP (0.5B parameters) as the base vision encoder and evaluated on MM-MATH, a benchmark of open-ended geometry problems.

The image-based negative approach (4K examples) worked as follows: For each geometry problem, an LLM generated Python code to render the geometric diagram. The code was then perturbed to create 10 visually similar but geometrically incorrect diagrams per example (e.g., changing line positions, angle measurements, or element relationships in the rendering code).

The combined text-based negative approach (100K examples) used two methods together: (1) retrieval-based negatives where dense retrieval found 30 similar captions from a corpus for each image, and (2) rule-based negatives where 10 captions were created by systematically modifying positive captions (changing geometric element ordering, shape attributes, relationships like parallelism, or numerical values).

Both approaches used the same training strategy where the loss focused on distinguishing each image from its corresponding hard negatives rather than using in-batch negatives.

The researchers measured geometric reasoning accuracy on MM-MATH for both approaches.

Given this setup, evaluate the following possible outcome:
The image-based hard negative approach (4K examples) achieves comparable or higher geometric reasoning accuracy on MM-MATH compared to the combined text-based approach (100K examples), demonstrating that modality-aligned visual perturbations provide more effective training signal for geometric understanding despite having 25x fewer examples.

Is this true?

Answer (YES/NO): NO